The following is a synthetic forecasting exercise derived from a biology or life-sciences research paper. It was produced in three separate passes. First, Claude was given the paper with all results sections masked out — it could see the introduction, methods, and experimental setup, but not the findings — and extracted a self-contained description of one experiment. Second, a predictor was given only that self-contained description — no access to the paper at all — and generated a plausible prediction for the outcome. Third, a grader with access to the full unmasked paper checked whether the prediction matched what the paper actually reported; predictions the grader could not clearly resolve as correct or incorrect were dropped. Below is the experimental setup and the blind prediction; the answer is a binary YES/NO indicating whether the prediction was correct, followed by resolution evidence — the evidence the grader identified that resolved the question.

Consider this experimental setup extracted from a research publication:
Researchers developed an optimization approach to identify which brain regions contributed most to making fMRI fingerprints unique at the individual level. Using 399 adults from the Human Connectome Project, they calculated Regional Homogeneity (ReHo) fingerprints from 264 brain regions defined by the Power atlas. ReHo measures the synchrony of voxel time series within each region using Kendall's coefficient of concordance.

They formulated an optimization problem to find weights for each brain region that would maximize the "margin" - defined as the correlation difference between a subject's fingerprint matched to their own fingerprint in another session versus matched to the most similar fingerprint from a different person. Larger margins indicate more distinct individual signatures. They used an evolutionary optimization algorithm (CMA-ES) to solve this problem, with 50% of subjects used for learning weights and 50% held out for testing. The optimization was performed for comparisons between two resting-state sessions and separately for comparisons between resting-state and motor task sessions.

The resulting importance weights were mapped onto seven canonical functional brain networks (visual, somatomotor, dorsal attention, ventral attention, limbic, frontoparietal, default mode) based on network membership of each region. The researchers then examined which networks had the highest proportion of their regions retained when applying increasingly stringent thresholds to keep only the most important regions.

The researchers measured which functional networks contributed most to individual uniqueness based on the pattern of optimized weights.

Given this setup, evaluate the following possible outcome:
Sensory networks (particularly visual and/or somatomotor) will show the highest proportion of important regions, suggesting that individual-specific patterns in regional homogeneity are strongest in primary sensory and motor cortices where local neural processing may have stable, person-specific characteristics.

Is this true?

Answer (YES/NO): NO